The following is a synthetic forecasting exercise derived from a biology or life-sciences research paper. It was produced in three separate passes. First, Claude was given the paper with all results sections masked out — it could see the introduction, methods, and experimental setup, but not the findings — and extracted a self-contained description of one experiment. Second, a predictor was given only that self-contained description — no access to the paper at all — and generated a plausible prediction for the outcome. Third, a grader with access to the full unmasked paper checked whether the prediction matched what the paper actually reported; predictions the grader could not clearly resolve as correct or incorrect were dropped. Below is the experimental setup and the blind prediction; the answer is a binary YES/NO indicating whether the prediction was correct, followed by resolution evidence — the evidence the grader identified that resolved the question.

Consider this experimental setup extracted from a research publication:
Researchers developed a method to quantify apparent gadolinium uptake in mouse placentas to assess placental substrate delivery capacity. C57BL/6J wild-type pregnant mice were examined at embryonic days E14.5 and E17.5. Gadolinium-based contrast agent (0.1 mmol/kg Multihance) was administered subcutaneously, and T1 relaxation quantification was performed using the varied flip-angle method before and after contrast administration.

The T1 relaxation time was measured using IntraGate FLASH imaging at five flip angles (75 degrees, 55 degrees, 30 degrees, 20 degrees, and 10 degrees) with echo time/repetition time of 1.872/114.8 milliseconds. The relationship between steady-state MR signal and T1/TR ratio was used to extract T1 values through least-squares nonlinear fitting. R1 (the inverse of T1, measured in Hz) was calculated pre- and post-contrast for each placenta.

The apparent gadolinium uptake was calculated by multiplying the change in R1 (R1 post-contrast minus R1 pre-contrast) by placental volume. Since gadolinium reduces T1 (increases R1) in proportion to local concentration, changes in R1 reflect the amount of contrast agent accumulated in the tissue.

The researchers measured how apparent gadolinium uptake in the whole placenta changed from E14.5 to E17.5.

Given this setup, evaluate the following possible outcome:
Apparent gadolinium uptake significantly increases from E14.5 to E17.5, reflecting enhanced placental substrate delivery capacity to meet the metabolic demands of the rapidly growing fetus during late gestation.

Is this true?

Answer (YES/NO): NO